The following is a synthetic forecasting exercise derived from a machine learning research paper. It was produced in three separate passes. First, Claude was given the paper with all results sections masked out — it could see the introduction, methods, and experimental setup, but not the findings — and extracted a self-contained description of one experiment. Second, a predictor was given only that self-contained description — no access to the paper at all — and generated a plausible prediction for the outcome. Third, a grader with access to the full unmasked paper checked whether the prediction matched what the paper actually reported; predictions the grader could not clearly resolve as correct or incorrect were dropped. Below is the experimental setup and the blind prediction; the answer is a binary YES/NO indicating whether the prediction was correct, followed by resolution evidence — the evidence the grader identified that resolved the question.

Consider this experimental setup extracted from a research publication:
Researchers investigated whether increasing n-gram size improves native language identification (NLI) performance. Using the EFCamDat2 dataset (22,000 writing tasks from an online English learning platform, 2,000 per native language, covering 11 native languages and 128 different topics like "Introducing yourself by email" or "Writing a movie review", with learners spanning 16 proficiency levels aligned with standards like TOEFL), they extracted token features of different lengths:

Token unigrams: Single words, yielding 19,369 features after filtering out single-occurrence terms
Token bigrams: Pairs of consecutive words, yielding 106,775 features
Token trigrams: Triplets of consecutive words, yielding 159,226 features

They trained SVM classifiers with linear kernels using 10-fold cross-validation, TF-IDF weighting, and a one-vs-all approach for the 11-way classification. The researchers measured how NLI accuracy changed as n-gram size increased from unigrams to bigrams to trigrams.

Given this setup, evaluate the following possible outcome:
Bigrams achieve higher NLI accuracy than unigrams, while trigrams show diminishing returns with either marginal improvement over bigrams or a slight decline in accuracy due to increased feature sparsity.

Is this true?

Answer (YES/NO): NO